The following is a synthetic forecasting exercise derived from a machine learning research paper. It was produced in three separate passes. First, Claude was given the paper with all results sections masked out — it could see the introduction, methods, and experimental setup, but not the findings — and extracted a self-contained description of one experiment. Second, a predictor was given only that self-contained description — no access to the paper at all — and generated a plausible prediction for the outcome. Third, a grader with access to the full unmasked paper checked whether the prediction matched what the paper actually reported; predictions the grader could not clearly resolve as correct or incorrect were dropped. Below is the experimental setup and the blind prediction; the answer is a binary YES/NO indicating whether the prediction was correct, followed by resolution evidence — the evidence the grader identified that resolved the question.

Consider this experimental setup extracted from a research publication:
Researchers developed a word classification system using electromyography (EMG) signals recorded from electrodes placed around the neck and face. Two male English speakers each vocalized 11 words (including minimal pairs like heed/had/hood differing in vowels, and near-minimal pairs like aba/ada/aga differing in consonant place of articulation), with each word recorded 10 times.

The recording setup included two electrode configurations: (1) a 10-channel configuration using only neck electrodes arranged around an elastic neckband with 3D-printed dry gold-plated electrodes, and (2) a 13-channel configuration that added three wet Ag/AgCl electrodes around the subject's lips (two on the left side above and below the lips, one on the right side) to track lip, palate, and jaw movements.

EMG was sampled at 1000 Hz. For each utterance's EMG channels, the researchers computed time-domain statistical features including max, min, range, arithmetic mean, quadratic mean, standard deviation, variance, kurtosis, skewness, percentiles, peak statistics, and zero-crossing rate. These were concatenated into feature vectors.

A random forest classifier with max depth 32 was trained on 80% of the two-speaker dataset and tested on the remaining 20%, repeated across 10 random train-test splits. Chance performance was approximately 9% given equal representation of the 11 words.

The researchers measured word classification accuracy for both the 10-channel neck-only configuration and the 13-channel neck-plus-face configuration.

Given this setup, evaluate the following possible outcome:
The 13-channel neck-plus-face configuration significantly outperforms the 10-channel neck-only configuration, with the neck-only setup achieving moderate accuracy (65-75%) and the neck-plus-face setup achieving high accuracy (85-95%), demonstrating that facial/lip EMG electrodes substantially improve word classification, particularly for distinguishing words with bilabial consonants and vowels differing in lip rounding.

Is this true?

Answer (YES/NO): NO